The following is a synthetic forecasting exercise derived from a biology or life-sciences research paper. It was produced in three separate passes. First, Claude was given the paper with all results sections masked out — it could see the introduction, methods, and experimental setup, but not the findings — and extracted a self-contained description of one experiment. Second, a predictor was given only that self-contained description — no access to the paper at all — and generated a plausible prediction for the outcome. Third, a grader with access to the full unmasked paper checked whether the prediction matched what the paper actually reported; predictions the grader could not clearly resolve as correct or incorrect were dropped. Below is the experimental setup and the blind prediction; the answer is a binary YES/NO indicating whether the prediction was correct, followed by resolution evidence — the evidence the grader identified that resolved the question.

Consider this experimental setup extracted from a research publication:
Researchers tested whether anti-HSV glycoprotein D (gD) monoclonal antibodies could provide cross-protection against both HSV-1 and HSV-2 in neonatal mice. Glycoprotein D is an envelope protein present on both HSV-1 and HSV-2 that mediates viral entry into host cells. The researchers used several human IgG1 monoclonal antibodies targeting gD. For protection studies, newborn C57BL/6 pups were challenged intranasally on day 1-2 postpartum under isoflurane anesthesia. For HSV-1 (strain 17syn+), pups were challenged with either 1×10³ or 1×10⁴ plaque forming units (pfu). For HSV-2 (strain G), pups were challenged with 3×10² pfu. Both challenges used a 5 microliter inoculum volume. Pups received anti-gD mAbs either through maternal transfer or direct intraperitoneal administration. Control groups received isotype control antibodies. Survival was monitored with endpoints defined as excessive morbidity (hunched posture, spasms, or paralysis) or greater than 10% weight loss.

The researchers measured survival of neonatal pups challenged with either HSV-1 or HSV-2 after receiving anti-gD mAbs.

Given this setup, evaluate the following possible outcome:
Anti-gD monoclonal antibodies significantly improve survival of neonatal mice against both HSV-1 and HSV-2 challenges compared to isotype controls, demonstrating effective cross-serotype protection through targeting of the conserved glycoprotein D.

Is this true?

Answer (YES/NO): YES